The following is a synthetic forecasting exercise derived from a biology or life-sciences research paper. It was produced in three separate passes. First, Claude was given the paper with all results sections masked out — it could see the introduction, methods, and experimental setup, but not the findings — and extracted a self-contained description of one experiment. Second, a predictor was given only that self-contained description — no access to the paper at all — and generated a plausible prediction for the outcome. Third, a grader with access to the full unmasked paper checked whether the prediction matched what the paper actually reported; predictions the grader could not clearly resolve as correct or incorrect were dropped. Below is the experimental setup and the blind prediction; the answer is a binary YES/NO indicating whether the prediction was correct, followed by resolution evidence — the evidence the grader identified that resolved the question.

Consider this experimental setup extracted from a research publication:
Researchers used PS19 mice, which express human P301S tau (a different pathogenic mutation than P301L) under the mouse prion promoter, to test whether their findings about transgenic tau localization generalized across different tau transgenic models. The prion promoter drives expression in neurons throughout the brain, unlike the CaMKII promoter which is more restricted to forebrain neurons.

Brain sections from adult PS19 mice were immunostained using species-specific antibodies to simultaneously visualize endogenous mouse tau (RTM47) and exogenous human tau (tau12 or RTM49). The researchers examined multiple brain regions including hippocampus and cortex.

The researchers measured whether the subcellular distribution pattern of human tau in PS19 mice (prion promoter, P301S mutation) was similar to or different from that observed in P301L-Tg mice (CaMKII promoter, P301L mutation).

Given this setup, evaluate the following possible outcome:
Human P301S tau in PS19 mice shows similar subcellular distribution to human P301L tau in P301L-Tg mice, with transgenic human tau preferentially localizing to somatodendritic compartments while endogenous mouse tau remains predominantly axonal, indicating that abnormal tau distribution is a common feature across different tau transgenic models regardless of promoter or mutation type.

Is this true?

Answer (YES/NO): YES